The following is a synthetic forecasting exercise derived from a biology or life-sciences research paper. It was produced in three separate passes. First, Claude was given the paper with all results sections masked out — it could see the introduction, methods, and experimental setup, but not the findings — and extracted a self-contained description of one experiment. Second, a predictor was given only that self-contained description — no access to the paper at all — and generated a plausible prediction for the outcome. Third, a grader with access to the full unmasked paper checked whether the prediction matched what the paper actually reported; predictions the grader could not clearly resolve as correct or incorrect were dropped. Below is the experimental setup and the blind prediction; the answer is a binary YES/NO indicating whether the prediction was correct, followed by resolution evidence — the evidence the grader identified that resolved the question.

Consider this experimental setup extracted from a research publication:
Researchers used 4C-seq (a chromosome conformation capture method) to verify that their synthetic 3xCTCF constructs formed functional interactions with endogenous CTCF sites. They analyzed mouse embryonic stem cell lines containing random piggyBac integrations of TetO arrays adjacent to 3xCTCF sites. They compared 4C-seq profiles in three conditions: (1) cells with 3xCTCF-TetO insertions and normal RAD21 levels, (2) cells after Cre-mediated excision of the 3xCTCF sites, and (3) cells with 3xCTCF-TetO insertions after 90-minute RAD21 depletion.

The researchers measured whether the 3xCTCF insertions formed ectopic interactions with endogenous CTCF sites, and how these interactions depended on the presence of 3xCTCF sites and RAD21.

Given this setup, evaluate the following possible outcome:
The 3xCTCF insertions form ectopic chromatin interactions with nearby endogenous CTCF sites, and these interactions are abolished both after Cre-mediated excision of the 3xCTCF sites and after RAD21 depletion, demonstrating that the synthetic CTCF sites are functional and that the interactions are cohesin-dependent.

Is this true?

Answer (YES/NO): YES